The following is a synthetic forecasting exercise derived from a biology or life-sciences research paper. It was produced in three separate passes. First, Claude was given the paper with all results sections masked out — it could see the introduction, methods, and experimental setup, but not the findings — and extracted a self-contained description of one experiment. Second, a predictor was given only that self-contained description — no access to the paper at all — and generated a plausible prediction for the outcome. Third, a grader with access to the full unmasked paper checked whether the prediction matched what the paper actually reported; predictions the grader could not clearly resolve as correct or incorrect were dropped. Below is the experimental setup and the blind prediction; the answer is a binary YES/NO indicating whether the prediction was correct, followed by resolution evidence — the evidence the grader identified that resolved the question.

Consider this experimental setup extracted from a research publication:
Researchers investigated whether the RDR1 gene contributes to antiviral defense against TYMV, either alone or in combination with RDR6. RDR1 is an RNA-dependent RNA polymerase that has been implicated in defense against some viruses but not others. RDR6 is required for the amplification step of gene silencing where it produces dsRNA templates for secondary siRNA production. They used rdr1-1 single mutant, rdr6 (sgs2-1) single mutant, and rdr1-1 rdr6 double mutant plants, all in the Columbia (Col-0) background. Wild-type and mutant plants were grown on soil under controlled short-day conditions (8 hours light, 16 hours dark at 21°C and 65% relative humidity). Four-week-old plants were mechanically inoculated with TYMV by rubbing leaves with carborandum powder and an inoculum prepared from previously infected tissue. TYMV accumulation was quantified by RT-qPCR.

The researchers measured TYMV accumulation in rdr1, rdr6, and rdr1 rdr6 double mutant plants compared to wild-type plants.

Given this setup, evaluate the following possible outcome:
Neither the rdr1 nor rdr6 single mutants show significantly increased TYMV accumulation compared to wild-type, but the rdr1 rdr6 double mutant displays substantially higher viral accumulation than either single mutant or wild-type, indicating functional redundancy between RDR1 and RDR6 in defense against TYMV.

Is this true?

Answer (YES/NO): NO